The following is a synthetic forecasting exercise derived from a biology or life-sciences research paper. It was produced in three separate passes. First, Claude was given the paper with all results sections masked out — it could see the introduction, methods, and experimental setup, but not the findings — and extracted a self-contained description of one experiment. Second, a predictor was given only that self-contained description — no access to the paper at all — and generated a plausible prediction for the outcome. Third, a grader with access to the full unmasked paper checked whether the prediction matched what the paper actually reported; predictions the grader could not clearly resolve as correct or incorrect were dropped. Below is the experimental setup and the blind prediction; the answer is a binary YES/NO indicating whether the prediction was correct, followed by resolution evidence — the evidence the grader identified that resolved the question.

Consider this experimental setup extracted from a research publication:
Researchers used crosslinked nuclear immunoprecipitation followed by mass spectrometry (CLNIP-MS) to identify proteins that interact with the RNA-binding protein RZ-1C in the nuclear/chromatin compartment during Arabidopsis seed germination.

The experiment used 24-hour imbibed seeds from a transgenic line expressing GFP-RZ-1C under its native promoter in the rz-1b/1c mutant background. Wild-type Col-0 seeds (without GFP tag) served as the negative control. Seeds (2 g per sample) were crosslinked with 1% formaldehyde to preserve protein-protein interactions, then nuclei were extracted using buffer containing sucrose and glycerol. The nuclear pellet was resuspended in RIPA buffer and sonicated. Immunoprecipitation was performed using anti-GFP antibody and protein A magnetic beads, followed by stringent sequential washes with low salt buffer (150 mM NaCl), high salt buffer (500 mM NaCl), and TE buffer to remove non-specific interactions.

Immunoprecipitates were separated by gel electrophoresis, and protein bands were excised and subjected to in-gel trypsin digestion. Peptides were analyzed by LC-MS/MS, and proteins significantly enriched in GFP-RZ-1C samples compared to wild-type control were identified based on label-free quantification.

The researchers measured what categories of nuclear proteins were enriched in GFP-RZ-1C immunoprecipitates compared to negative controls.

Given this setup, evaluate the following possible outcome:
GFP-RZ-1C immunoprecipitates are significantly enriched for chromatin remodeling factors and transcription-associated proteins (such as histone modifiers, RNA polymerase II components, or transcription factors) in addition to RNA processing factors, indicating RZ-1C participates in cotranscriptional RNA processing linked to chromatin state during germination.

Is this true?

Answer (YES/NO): YES